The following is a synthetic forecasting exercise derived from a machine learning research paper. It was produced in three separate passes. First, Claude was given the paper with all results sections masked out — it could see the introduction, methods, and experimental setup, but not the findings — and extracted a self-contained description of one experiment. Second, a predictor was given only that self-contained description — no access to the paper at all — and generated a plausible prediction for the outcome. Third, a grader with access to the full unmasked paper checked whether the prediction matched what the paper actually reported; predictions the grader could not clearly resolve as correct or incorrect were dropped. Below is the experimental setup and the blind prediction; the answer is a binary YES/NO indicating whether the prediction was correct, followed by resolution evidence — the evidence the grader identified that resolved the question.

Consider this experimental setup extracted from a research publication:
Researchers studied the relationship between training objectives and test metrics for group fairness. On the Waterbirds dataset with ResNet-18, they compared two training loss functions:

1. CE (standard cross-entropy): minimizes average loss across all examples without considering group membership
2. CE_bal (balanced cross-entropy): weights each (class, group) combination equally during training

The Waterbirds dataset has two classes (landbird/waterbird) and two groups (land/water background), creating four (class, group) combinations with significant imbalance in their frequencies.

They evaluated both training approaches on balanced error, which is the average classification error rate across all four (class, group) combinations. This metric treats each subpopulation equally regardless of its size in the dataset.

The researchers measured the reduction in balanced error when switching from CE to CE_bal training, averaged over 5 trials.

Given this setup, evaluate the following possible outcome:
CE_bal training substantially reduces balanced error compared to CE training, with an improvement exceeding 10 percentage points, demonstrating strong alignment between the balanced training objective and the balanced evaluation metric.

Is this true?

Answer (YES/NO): NO